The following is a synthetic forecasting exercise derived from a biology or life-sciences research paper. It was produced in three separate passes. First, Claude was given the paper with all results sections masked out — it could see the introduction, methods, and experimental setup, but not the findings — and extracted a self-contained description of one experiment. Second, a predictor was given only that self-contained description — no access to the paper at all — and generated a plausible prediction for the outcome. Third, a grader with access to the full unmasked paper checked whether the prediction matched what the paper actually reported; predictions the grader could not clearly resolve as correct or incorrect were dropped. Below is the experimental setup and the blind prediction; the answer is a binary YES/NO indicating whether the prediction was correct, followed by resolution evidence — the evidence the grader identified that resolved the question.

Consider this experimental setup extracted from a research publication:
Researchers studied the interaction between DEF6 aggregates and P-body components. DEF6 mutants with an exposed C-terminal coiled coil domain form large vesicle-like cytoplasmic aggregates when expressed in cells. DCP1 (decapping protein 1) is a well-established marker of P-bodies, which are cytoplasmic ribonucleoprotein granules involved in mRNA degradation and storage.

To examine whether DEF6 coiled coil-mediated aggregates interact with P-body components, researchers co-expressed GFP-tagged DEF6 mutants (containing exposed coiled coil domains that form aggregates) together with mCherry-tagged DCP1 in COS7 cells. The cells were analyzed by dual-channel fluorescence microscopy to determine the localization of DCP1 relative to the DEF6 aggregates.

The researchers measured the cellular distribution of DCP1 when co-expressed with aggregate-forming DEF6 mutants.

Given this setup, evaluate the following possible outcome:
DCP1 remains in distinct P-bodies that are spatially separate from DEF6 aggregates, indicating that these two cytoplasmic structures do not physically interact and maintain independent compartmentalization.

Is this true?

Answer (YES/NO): NO